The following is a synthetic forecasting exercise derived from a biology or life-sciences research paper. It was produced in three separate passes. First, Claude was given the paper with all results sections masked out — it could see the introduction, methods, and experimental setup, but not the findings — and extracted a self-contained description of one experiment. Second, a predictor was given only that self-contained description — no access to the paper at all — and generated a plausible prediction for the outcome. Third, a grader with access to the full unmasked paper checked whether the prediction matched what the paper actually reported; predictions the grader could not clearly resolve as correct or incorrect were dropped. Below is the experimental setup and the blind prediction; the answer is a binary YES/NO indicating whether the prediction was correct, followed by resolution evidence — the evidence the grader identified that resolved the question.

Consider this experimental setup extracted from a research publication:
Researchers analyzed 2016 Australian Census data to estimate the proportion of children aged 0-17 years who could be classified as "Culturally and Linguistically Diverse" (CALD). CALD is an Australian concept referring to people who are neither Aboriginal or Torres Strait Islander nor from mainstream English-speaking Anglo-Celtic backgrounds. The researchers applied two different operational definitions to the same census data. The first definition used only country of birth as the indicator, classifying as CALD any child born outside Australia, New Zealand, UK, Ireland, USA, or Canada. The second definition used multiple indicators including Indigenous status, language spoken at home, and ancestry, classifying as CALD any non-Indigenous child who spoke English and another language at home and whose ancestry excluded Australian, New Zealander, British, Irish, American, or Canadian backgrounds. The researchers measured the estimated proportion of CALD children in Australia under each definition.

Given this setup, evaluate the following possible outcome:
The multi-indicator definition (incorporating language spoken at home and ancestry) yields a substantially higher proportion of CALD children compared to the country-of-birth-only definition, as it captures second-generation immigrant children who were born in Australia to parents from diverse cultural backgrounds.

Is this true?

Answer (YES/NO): YES